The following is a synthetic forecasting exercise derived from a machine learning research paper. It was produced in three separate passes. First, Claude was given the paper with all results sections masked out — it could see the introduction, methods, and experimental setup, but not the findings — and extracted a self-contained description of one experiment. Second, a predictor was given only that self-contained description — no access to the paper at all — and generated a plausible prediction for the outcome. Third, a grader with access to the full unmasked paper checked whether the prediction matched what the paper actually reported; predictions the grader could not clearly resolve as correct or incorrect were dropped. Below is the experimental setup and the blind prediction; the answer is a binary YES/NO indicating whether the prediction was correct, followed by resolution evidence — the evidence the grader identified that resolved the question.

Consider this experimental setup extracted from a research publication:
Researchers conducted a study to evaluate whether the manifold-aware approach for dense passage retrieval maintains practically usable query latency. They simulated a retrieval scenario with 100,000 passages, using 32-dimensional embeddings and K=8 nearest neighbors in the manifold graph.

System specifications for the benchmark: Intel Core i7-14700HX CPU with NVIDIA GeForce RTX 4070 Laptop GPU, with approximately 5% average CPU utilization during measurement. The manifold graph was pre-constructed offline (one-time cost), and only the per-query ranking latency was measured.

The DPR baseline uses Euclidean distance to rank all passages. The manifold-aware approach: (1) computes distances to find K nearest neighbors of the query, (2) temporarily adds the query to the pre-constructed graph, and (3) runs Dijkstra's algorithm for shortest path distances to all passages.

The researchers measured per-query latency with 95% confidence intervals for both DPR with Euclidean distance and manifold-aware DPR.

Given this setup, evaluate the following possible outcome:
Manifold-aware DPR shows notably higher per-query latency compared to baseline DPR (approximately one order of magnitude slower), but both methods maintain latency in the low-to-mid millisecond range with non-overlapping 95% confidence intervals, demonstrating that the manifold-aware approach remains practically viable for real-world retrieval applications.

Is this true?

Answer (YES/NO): NO